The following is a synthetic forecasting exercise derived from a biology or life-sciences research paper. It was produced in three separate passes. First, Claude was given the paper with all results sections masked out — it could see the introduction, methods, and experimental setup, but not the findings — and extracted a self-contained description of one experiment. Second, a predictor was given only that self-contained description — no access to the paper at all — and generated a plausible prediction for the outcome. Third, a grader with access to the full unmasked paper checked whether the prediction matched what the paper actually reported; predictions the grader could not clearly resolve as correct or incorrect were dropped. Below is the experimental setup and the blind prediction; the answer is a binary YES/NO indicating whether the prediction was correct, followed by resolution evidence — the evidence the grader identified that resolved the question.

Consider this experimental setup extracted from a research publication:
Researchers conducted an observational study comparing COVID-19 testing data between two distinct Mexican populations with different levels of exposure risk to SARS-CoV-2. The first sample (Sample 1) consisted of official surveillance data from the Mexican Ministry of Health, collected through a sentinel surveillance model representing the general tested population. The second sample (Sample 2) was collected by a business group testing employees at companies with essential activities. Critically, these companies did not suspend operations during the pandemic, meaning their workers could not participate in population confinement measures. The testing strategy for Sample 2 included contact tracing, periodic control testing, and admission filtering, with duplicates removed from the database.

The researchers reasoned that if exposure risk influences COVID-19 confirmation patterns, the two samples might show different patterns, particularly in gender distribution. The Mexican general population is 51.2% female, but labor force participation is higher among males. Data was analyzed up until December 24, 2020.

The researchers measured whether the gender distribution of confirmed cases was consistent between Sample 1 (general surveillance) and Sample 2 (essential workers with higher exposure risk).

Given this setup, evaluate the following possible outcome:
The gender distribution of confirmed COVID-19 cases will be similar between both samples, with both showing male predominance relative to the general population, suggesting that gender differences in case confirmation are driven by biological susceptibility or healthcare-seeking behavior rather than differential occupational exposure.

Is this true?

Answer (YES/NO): NO